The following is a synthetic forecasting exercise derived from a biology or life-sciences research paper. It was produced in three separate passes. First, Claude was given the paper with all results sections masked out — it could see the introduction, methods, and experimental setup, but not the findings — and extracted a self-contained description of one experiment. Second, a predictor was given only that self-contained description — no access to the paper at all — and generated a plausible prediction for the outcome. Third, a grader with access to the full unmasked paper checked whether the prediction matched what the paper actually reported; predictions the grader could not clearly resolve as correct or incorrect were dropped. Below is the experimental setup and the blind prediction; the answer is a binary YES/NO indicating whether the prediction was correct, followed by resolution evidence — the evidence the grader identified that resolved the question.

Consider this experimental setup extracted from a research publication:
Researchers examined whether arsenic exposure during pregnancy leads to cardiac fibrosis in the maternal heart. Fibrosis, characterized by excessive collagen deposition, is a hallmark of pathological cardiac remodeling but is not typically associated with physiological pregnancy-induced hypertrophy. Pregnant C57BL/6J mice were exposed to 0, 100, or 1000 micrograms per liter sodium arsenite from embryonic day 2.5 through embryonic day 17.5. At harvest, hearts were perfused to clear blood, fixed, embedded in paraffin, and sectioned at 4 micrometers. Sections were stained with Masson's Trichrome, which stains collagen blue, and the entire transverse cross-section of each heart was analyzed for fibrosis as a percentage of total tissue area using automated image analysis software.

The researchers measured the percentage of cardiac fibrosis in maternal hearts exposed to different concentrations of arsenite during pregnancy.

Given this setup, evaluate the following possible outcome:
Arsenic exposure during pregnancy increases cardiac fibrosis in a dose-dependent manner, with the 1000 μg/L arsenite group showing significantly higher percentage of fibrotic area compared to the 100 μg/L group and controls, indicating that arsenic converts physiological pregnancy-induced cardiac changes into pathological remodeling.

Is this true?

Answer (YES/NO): NO